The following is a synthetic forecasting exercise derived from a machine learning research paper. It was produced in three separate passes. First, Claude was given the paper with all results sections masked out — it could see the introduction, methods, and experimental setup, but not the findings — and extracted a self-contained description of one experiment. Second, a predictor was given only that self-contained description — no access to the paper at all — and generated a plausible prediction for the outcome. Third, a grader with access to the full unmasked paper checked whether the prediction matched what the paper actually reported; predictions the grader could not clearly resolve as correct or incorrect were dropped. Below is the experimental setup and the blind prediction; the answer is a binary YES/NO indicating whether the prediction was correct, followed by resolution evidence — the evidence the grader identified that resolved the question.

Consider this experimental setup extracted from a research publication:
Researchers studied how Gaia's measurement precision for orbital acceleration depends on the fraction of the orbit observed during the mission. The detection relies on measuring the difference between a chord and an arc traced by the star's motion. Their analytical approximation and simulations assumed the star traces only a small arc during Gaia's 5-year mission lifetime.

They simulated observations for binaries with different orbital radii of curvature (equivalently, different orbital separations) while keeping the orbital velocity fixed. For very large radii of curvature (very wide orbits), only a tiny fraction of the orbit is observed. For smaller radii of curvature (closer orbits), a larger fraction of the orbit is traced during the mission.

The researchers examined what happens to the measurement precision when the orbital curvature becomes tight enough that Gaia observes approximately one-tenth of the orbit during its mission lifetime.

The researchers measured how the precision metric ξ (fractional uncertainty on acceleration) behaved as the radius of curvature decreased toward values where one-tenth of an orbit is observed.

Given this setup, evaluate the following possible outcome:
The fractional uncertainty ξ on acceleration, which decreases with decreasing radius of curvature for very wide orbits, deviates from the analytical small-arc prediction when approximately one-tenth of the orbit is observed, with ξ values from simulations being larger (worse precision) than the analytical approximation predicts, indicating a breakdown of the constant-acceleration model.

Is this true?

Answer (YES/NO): NO